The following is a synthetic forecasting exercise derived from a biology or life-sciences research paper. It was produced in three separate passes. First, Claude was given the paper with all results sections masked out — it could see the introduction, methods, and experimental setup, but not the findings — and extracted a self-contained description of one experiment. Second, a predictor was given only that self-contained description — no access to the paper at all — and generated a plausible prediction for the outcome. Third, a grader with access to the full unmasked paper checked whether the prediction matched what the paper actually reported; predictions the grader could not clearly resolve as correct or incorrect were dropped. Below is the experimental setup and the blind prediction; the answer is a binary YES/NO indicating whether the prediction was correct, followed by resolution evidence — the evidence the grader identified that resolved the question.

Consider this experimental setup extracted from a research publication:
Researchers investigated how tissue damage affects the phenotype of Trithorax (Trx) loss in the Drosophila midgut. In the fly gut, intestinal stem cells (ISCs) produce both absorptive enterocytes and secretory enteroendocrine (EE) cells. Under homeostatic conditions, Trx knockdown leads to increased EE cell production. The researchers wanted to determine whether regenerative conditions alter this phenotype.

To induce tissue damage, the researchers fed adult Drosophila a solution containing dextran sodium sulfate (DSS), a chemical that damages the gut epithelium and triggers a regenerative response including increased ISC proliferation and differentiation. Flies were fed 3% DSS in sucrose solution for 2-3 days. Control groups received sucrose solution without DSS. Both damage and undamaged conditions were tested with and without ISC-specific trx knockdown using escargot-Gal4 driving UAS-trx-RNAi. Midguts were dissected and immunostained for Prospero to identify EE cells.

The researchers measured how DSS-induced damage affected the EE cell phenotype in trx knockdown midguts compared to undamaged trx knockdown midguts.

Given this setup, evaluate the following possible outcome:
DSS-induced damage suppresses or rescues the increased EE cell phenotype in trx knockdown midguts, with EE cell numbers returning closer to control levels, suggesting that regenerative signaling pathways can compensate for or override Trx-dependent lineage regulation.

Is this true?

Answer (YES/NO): NO